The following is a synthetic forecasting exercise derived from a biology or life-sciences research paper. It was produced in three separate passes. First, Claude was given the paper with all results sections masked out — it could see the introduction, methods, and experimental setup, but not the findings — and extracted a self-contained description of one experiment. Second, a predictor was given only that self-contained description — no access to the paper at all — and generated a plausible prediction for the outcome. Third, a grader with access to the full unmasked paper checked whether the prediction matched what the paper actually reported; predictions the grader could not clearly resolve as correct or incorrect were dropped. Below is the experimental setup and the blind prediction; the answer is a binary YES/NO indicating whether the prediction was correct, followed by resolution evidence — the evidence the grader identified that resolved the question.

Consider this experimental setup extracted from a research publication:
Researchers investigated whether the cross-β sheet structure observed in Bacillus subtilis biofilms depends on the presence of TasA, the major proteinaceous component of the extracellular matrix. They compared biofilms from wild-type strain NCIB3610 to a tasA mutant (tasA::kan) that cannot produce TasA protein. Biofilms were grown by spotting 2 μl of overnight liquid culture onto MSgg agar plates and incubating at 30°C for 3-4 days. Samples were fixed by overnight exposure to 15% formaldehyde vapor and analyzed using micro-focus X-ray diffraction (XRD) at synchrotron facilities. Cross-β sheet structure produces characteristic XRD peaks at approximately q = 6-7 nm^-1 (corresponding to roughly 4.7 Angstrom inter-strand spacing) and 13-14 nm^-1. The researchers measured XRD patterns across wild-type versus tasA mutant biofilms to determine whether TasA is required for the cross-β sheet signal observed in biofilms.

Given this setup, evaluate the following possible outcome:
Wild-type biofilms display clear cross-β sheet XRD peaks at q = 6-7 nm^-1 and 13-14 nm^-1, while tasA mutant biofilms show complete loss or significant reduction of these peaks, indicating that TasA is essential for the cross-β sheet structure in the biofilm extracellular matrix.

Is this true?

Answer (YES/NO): NO